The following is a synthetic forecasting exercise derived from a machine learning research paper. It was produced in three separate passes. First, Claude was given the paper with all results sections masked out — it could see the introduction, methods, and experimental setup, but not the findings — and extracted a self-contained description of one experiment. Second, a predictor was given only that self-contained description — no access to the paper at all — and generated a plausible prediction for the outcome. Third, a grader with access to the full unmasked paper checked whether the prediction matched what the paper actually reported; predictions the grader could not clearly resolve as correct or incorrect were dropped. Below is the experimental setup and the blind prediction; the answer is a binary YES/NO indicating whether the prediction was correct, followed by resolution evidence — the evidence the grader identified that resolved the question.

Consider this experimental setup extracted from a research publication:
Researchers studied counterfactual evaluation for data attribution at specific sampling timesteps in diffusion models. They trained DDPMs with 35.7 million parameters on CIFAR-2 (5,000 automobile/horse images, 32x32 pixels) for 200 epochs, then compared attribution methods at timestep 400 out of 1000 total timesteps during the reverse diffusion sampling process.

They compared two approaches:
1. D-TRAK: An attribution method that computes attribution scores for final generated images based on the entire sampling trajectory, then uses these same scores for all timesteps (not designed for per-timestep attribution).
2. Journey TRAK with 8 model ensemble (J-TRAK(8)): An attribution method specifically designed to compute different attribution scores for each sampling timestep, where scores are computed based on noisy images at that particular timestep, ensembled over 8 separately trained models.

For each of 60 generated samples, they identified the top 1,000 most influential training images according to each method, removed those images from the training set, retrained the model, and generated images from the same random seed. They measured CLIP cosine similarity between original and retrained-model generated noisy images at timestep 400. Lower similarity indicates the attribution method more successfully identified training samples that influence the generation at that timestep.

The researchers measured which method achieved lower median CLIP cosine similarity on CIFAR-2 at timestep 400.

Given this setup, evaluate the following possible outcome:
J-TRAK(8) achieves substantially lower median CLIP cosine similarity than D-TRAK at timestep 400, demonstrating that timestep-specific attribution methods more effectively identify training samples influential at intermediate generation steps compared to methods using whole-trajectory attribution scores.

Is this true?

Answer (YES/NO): NO